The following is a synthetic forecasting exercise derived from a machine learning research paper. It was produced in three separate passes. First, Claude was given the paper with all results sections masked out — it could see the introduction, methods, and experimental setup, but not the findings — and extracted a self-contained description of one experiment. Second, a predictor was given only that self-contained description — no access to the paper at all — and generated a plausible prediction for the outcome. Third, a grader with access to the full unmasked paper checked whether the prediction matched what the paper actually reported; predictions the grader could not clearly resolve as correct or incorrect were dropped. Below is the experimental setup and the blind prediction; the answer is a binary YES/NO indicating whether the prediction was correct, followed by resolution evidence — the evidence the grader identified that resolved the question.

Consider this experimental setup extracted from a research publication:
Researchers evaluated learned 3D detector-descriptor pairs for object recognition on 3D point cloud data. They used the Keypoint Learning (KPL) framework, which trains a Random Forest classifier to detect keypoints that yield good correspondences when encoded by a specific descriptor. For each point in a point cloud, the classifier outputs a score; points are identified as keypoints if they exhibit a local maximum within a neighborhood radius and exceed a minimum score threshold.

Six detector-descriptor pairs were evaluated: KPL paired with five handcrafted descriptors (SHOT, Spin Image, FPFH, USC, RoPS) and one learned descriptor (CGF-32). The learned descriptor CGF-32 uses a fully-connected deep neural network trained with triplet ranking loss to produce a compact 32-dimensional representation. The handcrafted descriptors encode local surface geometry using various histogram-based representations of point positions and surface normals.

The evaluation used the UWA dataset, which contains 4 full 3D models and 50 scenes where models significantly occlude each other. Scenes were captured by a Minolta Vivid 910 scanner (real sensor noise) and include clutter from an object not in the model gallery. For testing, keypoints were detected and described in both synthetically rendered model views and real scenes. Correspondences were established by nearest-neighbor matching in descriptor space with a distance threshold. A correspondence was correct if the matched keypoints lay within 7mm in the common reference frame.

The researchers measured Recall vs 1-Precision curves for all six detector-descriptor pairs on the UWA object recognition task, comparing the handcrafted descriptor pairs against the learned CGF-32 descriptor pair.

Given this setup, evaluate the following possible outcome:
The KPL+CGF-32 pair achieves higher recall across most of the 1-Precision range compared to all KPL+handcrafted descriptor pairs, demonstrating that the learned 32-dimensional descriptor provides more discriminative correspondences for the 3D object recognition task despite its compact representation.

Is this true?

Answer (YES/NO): YES